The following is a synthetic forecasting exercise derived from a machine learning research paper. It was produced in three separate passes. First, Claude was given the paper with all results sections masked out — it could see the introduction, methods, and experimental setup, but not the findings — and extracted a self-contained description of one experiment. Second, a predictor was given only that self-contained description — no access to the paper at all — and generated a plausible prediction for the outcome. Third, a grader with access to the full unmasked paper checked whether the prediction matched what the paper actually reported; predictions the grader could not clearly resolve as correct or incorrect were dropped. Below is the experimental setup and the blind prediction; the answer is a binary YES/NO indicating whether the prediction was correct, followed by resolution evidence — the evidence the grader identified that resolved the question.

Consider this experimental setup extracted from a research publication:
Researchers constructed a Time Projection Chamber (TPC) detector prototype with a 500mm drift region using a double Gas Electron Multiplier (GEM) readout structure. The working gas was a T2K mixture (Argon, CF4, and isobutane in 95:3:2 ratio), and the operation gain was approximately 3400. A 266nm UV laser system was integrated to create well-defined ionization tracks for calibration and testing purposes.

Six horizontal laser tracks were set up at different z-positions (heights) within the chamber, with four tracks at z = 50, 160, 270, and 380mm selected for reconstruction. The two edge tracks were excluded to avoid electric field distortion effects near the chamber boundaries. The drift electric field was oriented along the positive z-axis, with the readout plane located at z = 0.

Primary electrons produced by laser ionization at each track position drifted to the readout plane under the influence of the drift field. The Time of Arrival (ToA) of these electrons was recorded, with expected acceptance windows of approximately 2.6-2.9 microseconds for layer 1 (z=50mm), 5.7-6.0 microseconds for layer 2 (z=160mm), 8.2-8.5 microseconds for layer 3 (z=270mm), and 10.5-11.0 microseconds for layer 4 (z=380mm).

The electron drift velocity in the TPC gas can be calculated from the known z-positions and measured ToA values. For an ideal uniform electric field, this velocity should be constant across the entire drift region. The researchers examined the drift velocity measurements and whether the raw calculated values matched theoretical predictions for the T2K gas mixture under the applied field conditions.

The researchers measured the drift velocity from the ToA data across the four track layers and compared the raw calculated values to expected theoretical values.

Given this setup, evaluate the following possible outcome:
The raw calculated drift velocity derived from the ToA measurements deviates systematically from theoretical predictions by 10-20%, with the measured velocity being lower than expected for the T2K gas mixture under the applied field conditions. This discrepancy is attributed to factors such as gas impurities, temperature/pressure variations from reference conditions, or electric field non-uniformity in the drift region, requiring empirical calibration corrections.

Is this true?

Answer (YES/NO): NO